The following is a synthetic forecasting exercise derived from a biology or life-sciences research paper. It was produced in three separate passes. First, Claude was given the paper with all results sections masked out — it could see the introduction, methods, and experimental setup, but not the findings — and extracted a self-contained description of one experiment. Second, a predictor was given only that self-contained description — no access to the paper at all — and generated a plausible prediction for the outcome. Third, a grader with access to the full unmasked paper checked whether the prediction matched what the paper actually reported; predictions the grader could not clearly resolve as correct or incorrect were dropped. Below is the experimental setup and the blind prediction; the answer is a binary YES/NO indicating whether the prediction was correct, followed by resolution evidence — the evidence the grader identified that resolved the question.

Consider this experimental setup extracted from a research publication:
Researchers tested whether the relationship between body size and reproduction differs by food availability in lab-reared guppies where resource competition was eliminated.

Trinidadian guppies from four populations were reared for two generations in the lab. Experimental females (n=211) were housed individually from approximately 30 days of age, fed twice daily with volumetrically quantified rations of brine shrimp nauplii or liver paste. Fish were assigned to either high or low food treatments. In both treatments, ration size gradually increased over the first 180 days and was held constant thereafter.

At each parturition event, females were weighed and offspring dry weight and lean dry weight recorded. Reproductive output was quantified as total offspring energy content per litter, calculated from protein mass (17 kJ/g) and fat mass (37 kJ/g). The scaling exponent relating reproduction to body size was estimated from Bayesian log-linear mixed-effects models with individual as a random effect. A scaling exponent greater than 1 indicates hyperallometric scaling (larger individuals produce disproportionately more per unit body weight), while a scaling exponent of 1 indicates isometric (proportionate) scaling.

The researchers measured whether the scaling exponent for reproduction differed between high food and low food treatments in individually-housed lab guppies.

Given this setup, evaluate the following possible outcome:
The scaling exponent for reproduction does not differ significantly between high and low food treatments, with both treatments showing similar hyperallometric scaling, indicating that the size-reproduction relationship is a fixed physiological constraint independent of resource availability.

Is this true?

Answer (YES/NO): NO